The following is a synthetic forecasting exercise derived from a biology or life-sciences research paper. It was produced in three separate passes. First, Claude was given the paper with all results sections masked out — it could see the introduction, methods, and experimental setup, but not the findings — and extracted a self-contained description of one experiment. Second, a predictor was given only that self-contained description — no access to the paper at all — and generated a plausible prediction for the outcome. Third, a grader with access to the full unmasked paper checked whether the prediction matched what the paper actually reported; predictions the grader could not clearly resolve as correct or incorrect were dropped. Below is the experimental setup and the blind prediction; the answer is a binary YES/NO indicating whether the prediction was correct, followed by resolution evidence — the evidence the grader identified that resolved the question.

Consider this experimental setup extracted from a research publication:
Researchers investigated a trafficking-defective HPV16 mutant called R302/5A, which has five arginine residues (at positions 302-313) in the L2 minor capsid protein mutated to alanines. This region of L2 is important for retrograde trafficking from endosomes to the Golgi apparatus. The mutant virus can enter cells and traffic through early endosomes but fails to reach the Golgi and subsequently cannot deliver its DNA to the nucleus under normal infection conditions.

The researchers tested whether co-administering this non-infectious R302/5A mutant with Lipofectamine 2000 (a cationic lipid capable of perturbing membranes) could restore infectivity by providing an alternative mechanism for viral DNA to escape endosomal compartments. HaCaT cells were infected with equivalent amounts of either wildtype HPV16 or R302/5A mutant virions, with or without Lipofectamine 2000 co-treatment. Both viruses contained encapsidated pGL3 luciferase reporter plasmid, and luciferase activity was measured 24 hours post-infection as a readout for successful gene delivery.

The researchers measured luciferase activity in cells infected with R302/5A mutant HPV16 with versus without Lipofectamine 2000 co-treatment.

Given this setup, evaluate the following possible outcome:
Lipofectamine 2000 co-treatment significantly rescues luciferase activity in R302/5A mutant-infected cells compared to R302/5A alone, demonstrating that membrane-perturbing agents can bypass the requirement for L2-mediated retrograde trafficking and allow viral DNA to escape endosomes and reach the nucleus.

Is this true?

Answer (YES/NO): YES